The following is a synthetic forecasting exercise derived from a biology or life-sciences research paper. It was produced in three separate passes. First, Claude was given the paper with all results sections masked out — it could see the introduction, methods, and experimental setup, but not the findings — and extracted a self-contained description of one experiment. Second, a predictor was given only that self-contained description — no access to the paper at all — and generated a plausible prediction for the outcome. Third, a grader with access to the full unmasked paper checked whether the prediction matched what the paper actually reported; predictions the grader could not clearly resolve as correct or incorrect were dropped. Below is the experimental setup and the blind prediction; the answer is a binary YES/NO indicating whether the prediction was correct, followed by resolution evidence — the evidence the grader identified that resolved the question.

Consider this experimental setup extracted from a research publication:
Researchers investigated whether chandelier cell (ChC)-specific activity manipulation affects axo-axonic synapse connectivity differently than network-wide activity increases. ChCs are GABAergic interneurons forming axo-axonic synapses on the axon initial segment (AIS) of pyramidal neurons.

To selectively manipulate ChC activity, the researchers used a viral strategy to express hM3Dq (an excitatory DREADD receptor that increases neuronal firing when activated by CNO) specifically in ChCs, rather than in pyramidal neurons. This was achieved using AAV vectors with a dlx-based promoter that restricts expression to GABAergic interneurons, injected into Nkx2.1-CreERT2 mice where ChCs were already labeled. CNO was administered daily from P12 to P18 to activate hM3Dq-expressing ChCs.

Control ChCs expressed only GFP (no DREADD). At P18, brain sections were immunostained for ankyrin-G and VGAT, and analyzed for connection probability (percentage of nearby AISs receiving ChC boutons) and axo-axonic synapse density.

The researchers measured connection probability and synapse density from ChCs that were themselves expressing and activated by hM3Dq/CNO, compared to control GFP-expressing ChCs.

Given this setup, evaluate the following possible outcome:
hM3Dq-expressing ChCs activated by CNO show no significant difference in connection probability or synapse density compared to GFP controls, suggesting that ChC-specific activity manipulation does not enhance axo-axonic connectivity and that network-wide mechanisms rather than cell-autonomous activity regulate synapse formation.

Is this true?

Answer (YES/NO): NO